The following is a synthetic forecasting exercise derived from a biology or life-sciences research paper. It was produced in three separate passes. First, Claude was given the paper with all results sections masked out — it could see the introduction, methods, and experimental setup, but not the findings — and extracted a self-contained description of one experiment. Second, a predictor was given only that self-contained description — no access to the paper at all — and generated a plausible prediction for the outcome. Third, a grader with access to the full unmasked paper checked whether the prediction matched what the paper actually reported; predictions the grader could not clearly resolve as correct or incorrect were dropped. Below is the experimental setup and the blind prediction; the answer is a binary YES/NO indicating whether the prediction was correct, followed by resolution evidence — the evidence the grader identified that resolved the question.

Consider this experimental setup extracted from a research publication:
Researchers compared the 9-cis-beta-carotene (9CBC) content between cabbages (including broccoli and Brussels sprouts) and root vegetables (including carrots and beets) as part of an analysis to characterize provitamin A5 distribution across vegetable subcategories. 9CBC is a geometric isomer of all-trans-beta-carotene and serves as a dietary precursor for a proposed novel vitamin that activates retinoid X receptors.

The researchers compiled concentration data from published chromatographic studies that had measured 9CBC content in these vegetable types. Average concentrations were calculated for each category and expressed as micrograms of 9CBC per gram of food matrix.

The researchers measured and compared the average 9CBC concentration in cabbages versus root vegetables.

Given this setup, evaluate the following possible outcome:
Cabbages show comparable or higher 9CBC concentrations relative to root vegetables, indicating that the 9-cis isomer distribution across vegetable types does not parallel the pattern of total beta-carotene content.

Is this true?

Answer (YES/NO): YES